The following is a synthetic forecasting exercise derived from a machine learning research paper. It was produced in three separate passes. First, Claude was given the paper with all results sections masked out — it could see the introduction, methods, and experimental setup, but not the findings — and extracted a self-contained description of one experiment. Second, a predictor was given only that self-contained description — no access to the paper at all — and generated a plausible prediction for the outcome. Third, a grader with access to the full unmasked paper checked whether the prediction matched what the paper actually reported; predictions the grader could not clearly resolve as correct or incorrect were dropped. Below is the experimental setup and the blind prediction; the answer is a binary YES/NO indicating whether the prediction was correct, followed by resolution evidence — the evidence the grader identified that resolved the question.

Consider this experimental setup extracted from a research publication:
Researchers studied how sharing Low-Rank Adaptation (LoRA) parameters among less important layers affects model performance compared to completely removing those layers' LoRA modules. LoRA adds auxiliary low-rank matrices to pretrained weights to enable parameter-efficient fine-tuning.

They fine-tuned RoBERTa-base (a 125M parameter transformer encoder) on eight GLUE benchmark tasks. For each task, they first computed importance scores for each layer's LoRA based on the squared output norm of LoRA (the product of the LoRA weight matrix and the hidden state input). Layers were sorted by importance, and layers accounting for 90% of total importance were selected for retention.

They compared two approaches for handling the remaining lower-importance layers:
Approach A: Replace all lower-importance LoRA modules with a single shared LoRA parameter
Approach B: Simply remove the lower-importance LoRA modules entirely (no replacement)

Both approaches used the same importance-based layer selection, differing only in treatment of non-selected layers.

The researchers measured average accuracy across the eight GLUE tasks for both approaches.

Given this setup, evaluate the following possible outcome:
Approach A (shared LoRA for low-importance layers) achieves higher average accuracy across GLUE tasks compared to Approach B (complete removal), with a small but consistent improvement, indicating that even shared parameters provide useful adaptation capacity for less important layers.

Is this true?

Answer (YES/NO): YES